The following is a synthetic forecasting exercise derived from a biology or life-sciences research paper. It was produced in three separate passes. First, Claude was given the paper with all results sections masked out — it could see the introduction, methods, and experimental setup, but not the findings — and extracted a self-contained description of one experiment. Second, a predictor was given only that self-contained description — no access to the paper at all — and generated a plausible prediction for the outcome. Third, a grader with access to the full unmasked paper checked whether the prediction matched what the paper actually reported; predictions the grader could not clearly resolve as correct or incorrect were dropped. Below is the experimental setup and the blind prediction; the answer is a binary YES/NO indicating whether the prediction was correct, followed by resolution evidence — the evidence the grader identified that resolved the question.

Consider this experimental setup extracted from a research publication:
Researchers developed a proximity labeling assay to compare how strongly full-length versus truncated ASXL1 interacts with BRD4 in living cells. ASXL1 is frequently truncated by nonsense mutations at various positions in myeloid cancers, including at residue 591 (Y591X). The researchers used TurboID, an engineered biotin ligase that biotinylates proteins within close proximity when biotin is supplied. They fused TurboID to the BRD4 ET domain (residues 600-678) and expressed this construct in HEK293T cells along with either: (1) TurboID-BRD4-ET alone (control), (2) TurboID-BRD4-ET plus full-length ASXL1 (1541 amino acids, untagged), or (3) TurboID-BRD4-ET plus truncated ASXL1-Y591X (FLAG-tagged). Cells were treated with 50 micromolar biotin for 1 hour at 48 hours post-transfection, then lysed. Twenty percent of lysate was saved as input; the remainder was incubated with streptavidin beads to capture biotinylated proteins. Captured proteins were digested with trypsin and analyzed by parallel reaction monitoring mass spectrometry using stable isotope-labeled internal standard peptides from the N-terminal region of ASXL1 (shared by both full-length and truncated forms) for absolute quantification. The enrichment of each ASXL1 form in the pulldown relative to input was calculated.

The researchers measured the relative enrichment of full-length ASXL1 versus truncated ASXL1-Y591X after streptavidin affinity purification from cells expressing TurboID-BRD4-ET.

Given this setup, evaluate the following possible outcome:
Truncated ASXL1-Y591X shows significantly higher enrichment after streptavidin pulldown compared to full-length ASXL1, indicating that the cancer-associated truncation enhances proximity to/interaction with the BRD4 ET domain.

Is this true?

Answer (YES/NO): YES